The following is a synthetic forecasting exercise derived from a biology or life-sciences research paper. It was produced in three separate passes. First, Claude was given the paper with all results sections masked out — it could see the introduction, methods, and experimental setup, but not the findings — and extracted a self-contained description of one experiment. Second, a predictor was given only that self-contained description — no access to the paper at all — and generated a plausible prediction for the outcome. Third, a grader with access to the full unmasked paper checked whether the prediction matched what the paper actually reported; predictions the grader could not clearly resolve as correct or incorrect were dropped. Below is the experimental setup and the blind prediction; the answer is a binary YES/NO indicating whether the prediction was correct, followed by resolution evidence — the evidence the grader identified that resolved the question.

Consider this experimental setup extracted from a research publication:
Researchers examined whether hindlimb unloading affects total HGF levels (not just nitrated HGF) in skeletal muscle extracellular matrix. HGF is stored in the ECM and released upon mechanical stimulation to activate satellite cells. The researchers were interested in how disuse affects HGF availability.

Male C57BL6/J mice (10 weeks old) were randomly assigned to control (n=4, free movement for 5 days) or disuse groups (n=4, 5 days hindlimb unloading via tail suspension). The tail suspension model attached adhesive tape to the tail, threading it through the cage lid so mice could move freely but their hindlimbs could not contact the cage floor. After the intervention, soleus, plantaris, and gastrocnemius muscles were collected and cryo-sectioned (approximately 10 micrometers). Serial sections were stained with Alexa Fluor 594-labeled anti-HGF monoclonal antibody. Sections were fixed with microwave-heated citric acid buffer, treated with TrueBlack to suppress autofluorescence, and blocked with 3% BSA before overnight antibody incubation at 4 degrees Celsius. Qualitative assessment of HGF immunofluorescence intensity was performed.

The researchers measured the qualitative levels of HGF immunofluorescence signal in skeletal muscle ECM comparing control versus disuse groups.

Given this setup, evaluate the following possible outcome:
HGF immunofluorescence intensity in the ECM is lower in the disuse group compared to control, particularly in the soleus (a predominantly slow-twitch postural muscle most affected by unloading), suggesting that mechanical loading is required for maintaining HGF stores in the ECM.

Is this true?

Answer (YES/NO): NO